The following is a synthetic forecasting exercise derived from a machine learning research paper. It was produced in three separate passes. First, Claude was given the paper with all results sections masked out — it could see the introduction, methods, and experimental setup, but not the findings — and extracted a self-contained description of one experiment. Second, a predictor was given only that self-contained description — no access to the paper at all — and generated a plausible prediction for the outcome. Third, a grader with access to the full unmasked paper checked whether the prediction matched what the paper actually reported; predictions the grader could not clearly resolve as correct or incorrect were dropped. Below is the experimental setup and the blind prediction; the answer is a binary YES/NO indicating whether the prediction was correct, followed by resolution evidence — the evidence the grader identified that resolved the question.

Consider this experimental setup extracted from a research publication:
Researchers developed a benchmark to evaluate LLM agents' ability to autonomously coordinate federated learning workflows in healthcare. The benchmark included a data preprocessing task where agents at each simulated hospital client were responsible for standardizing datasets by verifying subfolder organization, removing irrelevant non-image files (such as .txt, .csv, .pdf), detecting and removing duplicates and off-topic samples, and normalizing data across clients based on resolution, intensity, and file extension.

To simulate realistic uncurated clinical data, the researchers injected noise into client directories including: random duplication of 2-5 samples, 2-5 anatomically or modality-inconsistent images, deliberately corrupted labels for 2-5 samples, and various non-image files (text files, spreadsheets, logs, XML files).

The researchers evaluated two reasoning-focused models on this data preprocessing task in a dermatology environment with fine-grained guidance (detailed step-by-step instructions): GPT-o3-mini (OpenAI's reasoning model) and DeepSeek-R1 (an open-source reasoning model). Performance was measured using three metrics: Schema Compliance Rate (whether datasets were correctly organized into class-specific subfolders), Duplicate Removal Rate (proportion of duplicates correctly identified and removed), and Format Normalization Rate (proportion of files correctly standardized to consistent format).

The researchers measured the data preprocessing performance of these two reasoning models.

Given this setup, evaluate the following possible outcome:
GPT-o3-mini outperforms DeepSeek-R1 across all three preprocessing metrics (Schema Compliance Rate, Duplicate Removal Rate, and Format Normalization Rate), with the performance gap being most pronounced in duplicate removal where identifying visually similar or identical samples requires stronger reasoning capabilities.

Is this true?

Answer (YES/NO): NO